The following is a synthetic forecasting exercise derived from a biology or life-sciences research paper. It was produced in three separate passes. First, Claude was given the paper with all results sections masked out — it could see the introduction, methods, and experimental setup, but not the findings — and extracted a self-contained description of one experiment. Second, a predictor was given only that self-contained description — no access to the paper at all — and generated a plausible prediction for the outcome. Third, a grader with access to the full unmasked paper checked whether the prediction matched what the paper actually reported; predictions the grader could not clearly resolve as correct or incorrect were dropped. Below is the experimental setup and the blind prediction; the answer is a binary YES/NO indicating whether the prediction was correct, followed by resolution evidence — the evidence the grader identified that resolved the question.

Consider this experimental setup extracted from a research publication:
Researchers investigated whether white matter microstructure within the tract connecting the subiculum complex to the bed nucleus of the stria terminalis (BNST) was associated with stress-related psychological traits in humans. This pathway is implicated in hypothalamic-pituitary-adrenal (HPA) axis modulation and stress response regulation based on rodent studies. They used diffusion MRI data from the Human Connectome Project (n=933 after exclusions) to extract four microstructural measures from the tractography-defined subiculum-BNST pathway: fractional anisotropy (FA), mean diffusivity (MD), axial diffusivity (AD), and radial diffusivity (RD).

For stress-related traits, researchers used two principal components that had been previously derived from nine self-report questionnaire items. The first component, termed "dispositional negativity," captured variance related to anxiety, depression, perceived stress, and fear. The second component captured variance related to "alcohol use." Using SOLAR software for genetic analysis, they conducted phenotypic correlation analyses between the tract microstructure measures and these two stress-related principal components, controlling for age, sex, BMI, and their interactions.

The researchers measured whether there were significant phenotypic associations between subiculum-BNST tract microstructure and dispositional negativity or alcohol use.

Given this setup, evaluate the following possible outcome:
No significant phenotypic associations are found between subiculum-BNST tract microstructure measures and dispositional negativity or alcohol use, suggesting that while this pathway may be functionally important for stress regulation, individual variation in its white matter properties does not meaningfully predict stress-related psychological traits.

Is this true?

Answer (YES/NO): YES